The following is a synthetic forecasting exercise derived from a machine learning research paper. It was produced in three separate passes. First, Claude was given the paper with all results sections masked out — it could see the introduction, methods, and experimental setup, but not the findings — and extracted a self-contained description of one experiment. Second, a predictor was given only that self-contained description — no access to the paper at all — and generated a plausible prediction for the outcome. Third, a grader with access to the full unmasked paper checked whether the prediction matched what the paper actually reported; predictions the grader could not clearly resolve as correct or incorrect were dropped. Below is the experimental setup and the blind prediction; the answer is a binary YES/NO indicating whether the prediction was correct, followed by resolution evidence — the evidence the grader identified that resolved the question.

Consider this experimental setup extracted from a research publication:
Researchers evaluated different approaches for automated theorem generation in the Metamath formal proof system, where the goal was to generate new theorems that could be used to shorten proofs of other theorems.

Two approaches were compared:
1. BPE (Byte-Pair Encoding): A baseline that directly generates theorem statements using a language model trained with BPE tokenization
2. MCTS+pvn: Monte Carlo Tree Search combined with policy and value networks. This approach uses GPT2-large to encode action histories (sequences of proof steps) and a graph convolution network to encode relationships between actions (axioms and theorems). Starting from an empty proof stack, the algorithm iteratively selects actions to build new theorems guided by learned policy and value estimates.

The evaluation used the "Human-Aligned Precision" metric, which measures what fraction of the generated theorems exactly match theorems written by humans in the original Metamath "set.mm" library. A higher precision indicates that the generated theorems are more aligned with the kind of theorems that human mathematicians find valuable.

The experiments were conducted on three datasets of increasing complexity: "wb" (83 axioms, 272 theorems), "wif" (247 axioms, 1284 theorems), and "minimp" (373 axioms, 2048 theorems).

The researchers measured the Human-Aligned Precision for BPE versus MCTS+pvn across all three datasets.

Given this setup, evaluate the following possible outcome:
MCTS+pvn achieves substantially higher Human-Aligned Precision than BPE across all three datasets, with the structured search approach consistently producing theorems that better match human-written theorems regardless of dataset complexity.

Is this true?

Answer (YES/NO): NO